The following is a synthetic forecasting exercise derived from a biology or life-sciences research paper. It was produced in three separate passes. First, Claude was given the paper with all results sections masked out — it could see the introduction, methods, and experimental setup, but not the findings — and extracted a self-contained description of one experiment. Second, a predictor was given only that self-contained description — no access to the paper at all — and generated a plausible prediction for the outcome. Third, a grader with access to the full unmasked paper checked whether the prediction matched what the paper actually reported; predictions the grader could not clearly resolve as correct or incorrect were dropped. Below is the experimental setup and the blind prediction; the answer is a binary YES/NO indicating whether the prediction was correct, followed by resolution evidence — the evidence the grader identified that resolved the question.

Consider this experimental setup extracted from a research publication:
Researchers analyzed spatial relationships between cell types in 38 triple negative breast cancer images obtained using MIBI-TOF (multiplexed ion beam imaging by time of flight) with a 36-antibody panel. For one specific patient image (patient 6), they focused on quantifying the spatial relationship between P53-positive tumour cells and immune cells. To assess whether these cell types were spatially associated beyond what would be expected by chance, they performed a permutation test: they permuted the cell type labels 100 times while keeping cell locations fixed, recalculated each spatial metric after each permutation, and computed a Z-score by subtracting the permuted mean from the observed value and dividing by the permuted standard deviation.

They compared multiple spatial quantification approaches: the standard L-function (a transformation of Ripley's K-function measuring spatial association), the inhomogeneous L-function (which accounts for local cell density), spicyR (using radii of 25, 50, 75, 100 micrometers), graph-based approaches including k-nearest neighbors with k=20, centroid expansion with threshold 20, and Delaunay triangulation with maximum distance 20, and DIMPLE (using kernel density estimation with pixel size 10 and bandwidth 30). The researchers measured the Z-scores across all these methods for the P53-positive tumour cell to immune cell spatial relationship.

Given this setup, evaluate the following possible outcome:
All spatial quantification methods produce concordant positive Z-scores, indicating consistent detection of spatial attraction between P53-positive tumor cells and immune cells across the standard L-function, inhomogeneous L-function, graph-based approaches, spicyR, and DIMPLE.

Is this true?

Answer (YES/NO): NO